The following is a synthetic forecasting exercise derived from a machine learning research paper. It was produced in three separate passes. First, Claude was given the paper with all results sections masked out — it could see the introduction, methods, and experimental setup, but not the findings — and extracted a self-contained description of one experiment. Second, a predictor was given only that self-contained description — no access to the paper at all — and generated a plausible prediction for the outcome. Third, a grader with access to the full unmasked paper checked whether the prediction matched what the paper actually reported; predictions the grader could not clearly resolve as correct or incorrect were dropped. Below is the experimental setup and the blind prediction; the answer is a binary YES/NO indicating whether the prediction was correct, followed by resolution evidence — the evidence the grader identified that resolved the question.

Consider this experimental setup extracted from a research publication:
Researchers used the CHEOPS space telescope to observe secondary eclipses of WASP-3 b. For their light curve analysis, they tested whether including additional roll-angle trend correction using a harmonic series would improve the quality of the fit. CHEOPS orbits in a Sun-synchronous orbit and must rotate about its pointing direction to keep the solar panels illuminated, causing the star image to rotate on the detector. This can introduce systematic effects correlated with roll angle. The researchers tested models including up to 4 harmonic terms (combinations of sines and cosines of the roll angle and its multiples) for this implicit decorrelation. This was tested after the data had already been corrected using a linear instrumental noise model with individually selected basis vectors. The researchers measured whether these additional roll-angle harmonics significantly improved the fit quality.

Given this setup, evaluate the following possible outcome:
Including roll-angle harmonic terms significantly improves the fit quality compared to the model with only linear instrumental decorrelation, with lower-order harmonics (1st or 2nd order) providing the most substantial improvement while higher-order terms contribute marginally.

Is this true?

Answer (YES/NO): NO